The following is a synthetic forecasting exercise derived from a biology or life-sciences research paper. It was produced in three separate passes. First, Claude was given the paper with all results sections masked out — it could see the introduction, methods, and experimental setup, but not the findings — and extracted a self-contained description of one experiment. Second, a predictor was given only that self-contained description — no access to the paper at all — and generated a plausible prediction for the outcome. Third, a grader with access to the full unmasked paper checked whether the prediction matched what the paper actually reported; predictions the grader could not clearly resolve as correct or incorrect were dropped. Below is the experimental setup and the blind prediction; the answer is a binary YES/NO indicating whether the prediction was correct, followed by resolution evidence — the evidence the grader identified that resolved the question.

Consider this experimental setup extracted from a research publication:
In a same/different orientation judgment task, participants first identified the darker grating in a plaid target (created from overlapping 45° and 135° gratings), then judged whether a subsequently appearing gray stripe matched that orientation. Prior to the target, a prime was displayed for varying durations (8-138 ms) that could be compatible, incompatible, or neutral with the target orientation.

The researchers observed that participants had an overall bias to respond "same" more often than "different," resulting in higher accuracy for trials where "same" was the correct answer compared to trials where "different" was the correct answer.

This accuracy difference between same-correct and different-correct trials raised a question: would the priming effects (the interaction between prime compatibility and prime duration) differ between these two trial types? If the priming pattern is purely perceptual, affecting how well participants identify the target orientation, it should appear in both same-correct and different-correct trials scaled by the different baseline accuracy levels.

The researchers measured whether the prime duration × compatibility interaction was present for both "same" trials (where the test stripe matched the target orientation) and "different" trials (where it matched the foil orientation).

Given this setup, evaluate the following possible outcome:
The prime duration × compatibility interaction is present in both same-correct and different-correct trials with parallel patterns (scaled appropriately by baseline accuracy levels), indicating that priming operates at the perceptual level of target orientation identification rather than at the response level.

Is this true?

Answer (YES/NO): YES